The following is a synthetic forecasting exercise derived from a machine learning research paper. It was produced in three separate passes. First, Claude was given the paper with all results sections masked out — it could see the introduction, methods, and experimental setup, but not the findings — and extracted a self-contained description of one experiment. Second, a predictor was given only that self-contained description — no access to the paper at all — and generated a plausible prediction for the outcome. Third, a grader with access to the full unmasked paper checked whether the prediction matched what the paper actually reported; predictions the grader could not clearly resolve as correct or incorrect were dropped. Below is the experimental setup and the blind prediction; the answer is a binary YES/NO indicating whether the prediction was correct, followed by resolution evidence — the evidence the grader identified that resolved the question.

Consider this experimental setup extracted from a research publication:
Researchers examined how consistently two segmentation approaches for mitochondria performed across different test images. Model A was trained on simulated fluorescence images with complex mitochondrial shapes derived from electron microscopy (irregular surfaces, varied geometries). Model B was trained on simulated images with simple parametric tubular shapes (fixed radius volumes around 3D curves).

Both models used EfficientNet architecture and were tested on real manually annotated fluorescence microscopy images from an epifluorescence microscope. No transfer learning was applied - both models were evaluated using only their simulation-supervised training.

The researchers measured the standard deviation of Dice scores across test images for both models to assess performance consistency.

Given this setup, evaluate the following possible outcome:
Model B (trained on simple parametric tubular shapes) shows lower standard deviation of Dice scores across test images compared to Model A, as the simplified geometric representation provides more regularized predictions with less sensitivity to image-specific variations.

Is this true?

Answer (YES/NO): YES